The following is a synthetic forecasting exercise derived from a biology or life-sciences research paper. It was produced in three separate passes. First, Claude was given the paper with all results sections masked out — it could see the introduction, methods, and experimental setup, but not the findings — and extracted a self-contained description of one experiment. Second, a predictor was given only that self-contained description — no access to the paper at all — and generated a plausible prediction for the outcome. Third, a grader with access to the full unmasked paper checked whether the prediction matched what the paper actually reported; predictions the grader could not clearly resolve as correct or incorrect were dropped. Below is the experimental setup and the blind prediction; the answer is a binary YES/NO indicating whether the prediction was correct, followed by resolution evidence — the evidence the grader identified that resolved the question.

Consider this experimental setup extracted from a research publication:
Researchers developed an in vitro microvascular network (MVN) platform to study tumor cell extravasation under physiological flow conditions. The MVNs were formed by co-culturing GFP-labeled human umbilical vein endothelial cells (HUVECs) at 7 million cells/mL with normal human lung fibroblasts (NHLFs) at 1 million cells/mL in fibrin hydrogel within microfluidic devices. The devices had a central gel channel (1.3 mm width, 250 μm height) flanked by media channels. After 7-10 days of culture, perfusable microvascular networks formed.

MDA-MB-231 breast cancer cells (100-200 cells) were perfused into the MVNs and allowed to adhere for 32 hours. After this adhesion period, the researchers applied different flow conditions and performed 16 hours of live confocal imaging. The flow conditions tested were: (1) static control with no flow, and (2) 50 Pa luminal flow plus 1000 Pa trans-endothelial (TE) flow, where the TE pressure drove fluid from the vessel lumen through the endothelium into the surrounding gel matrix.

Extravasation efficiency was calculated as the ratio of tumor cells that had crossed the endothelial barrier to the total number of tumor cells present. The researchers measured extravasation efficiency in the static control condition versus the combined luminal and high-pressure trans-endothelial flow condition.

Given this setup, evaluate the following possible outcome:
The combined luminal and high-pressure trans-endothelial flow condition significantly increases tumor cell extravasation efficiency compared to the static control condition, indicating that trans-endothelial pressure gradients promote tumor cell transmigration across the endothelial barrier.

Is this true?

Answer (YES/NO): NO